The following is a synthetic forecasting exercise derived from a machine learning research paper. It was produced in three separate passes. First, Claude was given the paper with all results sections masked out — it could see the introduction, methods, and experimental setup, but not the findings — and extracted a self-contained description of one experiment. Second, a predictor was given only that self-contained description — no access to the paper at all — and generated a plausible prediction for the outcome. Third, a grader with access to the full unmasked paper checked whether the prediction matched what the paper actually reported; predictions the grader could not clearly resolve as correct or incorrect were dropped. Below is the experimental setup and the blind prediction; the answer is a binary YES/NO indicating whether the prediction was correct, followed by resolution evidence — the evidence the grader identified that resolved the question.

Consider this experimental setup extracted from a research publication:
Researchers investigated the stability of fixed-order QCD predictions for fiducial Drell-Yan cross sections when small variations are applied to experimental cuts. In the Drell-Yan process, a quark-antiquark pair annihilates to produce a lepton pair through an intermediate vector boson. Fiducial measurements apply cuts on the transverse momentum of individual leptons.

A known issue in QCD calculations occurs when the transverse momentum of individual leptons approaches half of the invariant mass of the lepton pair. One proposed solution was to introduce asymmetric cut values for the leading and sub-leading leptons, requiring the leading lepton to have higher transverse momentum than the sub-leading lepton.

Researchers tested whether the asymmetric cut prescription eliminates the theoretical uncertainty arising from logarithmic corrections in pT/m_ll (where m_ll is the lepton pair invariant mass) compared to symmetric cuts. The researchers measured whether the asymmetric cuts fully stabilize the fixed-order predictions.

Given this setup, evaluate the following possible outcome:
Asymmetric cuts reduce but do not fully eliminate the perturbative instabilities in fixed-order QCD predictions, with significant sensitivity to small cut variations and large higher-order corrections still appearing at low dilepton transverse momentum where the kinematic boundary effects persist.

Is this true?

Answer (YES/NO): NO